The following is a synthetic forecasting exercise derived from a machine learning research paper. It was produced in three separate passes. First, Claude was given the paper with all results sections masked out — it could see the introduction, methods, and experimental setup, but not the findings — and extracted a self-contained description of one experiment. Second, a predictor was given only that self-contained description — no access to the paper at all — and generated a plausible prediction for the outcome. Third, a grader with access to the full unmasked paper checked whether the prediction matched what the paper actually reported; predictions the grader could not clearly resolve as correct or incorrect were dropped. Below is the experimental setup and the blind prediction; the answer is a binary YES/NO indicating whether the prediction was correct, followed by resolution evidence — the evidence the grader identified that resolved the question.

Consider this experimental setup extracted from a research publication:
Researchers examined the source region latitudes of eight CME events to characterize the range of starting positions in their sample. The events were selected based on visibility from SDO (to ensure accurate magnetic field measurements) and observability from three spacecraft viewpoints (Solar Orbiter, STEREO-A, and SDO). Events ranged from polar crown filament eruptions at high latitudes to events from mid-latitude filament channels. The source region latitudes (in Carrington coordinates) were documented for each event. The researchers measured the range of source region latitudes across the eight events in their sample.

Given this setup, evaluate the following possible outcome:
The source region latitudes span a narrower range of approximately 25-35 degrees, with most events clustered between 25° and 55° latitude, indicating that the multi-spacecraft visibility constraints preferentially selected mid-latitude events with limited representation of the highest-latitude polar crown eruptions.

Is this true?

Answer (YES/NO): NO